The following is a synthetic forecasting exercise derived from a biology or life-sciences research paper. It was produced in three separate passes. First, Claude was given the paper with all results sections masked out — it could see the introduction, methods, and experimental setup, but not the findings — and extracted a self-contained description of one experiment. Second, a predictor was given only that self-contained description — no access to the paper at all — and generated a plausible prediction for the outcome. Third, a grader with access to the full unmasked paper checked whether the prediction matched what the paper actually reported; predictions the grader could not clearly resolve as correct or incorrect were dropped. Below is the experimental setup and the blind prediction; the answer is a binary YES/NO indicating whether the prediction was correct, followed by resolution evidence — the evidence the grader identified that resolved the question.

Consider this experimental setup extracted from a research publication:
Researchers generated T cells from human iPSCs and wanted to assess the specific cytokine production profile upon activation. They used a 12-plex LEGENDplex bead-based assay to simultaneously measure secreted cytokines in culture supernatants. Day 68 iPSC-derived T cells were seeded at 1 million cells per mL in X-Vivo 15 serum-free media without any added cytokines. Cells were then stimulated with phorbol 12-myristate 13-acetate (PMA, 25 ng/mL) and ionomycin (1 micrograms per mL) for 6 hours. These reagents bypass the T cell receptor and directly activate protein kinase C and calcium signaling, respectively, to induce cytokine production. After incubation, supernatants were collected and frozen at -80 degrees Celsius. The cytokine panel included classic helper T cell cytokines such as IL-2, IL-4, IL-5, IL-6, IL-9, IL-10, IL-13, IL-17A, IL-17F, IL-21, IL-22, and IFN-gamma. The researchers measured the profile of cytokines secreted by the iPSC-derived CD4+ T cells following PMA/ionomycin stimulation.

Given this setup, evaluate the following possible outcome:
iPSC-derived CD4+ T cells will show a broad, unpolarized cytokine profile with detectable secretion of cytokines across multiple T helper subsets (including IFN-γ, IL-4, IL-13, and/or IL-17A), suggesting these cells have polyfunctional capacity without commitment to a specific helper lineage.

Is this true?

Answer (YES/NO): NO